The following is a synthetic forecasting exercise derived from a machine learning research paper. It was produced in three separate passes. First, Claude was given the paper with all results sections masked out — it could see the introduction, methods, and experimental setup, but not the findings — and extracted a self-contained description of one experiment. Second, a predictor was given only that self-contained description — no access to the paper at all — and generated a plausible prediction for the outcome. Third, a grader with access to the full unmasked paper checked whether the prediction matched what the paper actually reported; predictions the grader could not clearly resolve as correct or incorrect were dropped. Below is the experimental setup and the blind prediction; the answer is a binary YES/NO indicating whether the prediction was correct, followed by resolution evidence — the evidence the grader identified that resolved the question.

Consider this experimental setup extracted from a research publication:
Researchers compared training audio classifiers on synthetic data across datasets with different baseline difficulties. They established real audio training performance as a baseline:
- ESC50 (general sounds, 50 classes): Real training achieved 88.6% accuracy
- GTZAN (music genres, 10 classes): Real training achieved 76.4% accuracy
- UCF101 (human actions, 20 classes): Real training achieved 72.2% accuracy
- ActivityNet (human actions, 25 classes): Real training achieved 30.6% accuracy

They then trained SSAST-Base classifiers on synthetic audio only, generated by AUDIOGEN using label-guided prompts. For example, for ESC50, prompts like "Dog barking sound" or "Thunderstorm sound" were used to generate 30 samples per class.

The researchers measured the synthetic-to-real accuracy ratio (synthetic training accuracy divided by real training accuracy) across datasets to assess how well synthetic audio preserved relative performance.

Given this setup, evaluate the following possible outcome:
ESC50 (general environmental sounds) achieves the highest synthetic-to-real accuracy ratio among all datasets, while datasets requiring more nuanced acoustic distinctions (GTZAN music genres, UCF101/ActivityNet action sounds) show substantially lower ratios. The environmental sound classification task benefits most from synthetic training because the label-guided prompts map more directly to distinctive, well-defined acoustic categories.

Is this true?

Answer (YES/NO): NO